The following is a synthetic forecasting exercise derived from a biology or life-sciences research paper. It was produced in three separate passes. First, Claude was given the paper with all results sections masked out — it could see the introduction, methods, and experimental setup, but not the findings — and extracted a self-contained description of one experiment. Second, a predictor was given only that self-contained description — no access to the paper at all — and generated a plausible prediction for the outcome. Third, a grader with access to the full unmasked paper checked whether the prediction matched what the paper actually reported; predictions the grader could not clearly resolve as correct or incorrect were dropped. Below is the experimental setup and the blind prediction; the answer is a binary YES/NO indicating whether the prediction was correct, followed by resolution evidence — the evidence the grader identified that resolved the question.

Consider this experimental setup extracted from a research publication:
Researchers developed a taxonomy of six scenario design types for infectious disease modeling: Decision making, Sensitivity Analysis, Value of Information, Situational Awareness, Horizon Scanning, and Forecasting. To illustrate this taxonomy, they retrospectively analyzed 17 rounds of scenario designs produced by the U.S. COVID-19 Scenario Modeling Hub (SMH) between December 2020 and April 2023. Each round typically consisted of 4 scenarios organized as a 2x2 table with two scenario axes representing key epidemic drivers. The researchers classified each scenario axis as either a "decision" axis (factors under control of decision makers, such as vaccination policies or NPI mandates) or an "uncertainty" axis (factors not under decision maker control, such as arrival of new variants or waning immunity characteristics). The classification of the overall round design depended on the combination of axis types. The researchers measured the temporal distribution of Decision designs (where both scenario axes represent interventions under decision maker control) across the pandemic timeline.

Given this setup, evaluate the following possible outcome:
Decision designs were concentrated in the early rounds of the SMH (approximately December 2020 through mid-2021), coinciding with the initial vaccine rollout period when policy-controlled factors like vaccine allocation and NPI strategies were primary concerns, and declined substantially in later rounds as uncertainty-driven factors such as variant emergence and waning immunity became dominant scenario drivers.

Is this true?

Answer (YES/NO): NO